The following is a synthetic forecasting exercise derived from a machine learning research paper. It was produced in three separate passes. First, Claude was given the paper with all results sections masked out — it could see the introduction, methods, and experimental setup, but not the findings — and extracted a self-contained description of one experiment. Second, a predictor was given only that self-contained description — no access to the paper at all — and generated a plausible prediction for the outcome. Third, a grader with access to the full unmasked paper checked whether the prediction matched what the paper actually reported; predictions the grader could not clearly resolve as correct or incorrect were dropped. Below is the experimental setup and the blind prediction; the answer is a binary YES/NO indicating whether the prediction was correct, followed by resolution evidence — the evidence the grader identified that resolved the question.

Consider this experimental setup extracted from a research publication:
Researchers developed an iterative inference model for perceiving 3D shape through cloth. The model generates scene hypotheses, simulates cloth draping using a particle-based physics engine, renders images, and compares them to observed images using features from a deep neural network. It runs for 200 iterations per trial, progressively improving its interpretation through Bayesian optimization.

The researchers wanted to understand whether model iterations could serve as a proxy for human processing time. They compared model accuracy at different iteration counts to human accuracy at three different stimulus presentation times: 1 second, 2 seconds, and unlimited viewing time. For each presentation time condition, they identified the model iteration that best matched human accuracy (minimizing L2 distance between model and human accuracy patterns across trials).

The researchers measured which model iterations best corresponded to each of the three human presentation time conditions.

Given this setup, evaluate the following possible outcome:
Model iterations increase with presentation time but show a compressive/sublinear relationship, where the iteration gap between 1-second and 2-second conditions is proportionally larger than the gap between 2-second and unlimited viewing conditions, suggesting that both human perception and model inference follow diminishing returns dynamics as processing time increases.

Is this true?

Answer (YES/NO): YES